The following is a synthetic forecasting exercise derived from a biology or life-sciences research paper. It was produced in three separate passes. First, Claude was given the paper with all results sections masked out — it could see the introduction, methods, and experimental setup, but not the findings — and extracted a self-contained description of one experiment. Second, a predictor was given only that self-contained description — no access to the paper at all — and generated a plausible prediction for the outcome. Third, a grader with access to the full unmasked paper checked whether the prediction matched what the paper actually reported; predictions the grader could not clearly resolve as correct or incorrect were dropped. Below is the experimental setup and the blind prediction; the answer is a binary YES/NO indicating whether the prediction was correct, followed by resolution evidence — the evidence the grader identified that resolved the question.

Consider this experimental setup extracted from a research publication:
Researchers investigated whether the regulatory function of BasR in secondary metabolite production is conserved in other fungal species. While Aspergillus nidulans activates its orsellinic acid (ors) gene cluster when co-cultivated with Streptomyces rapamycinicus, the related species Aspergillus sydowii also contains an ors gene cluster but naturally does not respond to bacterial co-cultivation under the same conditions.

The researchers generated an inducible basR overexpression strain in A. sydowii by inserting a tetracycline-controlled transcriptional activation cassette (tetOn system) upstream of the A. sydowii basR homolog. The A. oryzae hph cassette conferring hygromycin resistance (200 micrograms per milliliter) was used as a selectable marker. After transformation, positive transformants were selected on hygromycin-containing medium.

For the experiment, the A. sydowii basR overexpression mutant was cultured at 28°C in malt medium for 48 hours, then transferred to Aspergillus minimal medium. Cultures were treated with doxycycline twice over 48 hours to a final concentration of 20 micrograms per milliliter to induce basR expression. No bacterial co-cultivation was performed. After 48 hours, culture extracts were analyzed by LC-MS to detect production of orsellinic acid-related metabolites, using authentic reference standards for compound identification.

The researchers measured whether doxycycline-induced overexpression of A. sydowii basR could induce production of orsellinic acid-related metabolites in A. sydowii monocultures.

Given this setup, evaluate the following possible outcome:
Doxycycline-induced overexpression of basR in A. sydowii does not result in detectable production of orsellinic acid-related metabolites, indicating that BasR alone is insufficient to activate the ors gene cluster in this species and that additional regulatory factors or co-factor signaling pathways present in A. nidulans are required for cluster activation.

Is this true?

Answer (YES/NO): NO